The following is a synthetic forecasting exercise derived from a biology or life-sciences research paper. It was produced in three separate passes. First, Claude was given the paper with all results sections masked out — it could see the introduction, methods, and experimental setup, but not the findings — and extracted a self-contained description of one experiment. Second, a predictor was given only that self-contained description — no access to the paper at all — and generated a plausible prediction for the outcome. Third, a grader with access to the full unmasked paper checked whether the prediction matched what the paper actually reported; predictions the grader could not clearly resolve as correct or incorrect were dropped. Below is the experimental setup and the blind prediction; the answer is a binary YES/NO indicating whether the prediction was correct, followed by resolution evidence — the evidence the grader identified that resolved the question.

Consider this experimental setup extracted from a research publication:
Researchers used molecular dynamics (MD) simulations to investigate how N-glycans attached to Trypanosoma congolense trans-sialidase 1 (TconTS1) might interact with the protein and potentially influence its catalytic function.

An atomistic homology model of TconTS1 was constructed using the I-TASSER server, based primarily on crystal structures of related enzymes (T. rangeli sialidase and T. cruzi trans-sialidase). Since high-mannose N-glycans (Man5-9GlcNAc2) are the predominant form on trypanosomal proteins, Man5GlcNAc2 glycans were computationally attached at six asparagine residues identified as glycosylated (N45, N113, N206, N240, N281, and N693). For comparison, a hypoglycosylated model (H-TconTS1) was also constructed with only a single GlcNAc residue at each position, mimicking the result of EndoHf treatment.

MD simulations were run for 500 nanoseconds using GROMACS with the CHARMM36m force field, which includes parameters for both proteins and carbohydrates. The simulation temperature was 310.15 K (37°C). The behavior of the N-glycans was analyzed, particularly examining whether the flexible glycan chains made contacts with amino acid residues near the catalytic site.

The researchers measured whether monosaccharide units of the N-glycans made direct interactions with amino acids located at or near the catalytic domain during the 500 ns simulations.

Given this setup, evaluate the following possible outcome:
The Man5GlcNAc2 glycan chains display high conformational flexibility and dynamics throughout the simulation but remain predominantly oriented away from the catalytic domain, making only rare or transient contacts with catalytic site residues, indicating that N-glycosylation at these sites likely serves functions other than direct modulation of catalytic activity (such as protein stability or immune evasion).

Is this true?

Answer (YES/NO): NO